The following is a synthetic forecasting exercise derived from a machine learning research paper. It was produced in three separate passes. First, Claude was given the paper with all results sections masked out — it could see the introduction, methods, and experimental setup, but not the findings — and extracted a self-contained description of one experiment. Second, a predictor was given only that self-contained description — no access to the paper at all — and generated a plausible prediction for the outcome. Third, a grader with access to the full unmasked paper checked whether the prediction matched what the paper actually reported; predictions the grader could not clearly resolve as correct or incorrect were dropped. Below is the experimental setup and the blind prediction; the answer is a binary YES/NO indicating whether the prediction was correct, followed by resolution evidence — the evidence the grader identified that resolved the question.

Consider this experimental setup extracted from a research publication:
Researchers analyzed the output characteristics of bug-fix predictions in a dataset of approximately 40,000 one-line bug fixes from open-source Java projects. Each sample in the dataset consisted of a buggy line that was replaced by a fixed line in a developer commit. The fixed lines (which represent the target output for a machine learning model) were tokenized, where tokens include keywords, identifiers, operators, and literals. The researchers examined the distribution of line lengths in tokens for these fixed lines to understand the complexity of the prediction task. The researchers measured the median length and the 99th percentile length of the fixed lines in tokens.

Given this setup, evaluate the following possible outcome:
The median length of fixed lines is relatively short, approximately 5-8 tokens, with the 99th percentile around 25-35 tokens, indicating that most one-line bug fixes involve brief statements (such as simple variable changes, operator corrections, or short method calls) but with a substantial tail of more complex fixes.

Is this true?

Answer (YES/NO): YES